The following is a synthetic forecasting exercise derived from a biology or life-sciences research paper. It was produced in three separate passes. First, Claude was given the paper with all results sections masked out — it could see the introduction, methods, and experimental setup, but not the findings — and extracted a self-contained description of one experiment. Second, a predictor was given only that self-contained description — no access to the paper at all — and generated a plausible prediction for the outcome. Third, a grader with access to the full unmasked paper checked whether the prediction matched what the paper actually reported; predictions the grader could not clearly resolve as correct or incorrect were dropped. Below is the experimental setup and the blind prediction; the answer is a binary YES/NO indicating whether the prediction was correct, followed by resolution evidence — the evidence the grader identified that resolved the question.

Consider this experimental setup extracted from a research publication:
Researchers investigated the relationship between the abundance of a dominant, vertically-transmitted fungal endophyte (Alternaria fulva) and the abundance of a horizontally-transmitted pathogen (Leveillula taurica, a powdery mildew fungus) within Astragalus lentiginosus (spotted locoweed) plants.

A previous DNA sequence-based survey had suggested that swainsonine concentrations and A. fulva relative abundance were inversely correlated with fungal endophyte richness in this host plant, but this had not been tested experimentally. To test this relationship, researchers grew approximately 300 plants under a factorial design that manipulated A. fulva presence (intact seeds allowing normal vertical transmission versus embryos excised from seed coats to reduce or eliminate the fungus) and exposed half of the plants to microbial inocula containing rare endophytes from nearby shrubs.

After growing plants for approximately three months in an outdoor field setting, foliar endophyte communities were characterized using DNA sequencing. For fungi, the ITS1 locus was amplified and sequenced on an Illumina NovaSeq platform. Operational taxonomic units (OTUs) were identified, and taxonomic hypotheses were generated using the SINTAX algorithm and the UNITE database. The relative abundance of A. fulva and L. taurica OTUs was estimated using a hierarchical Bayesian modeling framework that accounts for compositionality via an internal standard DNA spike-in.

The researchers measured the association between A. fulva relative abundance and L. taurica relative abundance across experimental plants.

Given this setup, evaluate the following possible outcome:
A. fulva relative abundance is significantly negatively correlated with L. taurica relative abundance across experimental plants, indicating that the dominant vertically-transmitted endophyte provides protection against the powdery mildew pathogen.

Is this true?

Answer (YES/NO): YES